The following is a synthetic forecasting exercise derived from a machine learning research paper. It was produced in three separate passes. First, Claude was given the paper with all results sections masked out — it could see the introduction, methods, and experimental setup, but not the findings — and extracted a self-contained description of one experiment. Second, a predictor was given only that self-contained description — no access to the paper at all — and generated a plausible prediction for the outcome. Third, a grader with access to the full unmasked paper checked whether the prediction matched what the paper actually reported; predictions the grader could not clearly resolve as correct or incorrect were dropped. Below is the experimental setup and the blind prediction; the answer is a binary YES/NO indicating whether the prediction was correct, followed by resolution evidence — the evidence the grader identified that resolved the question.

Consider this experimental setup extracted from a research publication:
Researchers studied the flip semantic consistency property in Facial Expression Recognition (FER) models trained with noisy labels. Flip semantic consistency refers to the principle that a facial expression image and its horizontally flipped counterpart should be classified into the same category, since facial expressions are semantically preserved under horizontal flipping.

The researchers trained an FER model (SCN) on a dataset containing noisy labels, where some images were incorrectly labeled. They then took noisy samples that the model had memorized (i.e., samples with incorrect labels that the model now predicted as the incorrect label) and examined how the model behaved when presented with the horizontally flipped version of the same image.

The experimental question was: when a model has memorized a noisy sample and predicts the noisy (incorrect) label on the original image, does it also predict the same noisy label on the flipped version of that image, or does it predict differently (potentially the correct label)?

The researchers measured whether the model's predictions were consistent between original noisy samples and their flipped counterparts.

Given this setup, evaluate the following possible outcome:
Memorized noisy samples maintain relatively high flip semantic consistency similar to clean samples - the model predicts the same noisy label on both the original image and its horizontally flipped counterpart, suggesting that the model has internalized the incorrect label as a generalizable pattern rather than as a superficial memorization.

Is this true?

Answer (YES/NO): NO